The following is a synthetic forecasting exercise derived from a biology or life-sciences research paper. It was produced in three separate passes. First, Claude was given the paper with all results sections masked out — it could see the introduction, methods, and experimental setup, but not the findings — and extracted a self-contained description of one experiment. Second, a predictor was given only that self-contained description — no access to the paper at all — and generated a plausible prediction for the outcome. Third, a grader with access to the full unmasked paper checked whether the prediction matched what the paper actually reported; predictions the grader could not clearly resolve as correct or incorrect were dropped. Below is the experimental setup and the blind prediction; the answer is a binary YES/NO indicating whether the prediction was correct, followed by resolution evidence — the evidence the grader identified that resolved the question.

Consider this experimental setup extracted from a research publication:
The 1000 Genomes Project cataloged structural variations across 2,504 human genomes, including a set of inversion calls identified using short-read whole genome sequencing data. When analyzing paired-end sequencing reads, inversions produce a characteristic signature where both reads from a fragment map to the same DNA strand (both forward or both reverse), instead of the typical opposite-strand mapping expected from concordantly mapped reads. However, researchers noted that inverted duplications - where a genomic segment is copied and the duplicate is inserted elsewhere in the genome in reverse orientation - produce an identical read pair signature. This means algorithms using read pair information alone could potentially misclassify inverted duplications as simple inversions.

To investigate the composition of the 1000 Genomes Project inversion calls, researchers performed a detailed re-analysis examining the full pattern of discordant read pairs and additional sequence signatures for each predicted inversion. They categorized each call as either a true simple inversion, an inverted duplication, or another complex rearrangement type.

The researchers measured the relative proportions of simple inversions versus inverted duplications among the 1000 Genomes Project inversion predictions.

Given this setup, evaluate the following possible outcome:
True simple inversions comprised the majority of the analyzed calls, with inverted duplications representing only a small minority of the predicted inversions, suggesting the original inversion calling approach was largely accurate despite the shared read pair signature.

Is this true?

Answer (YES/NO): NO